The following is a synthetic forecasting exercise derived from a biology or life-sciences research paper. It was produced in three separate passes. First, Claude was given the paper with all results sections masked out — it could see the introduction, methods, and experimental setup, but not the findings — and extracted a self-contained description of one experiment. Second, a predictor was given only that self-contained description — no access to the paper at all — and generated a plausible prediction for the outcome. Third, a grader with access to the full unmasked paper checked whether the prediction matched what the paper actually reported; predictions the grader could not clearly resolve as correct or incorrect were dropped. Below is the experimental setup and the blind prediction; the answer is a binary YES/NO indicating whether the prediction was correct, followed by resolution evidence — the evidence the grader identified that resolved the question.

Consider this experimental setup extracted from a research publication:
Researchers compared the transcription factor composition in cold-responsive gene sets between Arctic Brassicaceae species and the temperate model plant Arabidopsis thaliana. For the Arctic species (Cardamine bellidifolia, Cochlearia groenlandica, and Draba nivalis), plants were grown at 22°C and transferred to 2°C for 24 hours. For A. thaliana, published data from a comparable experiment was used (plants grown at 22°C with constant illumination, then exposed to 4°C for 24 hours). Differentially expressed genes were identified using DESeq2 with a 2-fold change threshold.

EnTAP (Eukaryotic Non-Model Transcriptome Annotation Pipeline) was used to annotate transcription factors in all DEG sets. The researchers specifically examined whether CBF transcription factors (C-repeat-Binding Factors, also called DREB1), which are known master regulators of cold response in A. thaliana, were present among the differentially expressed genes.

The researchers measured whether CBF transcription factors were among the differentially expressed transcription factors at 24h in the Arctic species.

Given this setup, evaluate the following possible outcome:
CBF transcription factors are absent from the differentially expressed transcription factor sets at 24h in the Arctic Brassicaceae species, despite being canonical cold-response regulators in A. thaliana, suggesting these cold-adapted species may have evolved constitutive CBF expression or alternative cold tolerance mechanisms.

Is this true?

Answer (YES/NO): NO